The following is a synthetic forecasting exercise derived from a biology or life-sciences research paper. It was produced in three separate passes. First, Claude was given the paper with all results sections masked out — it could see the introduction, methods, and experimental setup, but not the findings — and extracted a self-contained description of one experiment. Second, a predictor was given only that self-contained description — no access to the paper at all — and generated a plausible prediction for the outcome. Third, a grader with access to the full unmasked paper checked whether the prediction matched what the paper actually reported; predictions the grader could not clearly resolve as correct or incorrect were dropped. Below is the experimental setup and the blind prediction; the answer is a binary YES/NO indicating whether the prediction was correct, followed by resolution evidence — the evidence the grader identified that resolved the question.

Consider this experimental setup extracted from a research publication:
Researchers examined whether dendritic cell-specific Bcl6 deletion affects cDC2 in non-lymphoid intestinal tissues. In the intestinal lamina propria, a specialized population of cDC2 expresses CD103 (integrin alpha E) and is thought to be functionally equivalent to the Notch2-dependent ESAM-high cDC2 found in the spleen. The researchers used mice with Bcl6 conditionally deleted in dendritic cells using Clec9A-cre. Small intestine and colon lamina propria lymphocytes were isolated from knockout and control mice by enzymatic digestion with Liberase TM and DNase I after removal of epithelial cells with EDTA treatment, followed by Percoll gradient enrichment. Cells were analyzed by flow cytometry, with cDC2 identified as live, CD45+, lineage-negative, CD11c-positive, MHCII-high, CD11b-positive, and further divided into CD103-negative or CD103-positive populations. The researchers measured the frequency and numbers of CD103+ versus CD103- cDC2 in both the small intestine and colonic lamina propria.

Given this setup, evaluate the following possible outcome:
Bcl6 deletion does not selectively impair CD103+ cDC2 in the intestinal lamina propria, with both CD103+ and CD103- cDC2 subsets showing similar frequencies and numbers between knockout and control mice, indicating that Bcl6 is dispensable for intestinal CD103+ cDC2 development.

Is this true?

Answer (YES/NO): NO